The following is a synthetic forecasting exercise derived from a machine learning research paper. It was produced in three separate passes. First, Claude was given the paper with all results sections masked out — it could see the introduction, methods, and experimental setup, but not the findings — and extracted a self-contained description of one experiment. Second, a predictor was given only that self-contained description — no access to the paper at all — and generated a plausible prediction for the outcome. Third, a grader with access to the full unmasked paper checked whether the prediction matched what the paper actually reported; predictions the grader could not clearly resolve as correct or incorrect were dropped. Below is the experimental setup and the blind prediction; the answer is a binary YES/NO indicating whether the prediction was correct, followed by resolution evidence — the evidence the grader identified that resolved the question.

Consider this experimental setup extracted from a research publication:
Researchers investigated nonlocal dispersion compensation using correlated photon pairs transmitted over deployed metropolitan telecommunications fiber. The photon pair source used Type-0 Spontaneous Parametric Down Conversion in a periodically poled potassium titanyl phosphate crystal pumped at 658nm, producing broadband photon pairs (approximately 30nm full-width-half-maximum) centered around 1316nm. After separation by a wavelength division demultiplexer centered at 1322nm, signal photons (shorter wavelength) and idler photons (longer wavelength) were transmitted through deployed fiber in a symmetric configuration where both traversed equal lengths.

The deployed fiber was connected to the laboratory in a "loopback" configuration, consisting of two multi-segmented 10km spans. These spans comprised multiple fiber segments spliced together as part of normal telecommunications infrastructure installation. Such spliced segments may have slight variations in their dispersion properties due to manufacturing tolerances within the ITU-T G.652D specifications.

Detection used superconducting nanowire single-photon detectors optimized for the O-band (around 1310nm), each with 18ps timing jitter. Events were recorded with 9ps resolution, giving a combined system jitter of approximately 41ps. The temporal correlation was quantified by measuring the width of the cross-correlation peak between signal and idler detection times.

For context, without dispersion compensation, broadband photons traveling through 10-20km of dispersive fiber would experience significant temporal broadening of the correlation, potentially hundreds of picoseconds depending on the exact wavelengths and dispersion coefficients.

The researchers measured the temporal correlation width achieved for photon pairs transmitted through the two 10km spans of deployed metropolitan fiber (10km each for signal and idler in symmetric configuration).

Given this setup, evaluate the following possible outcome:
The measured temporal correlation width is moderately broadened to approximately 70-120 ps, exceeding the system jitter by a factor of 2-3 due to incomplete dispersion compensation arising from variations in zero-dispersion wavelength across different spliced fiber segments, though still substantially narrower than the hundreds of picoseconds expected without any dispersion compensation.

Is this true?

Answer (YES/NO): NO